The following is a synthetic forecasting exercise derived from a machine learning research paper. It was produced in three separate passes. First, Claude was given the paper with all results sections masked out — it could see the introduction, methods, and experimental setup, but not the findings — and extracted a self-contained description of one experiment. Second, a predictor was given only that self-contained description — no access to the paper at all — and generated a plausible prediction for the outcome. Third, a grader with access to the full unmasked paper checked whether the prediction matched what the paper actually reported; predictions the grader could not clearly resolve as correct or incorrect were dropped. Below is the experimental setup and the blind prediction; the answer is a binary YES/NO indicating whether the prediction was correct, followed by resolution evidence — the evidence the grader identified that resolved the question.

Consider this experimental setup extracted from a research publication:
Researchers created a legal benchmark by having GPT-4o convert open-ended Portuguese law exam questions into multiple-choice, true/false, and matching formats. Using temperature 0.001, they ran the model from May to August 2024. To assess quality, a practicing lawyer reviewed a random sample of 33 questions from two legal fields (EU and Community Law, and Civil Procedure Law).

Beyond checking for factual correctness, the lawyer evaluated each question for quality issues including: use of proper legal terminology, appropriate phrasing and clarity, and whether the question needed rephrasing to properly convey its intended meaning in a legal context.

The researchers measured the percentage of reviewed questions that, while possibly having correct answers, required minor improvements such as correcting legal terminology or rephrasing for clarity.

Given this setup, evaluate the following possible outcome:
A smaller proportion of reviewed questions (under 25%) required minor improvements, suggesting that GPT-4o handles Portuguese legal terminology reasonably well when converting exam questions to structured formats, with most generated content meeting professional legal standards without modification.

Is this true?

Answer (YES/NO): YES